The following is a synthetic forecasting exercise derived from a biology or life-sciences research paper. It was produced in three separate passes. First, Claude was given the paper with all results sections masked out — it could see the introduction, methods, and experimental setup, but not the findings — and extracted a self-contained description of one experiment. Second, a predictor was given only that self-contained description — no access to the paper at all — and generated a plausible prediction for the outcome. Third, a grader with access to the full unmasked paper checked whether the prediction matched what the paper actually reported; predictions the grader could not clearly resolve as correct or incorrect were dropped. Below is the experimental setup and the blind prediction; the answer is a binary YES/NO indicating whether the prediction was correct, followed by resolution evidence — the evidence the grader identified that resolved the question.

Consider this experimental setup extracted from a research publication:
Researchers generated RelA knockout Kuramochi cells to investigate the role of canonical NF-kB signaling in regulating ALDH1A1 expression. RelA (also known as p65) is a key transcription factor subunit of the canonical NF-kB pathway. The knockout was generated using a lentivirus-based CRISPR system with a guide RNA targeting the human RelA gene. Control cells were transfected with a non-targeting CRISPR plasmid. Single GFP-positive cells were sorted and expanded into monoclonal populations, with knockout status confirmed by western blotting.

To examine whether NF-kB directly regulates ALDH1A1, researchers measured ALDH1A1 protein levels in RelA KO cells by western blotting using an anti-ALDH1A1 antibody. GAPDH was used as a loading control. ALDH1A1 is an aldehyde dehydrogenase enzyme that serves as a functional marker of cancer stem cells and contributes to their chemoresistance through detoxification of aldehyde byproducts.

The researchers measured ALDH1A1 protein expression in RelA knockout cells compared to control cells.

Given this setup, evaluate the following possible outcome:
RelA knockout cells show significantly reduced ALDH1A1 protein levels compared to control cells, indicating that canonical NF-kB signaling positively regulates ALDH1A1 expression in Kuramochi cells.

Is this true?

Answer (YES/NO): YES